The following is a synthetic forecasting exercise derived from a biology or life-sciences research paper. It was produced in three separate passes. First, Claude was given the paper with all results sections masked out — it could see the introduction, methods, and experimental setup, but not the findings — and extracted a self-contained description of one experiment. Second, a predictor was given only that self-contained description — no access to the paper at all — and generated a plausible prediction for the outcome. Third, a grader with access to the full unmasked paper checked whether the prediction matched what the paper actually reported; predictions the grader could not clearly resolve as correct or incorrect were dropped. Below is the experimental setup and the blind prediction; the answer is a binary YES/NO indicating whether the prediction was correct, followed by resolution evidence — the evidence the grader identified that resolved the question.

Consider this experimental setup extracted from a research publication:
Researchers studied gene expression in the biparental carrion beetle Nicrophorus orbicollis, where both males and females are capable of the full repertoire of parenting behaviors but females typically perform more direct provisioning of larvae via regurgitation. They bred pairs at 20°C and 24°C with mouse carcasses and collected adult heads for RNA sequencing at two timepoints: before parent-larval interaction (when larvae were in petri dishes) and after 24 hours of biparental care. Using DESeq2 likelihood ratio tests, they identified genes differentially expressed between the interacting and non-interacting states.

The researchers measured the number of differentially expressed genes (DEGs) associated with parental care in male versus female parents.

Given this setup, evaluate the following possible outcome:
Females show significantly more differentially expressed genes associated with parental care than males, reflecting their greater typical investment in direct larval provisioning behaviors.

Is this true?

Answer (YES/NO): YES